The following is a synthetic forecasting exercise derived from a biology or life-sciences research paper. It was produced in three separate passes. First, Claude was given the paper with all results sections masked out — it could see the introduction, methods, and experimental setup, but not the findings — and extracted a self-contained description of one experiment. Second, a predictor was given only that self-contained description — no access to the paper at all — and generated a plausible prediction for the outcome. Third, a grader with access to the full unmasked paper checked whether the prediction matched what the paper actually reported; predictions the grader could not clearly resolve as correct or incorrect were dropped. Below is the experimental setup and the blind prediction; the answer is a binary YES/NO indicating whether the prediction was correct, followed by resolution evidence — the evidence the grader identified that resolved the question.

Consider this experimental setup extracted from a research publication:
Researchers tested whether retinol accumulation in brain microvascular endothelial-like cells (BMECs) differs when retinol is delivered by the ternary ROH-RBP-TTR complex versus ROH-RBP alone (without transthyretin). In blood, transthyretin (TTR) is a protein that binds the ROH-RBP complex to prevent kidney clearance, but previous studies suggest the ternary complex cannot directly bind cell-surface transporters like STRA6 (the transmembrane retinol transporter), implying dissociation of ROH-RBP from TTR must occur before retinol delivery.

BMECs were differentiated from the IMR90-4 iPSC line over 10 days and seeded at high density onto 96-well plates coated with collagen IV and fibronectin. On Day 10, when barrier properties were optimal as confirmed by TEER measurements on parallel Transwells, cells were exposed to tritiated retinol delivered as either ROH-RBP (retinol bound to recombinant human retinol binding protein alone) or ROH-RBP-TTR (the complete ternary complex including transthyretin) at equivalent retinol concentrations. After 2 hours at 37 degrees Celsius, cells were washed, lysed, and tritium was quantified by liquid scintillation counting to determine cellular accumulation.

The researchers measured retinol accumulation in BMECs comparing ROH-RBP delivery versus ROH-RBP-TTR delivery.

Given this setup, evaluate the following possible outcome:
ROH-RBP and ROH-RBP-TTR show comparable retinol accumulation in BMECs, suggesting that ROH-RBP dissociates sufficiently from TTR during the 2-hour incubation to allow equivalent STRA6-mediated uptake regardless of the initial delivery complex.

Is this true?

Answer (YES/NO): YES